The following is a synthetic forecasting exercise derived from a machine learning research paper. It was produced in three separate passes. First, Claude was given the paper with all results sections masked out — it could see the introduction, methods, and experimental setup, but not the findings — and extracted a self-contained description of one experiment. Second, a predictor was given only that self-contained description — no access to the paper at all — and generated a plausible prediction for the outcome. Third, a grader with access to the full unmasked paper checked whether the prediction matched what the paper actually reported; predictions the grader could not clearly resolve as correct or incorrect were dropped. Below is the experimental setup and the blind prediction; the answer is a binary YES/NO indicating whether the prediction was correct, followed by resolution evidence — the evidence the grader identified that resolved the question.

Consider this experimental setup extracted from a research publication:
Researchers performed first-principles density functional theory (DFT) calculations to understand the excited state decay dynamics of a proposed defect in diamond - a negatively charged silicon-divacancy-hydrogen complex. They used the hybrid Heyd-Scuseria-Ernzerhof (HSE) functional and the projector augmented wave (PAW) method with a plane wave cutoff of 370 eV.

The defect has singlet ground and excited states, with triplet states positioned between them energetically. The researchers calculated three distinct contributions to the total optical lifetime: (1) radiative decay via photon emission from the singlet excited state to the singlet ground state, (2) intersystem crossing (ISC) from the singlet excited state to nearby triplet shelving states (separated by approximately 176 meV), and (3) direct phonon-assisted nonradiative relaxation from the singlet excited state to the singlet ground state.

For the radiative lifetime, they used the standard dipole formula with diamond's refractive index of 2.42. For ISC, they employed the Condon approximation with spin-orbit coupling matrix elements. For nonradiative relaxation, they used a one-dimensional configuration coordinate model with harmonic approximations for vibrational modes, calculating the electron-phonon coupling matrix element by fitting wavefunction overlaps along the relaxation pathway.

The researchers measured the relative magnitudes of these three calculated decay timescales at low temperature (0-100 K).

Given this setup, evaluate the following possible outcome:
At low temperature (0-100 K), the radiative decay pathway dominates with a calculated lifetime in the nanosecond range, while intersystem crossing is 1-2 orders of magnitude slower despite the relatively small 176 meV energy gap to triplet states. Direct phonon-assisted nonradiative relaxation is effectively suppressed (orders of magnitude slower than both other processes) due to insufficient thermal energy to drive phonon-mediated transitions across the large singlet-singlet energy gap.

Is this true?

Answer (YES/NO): NO